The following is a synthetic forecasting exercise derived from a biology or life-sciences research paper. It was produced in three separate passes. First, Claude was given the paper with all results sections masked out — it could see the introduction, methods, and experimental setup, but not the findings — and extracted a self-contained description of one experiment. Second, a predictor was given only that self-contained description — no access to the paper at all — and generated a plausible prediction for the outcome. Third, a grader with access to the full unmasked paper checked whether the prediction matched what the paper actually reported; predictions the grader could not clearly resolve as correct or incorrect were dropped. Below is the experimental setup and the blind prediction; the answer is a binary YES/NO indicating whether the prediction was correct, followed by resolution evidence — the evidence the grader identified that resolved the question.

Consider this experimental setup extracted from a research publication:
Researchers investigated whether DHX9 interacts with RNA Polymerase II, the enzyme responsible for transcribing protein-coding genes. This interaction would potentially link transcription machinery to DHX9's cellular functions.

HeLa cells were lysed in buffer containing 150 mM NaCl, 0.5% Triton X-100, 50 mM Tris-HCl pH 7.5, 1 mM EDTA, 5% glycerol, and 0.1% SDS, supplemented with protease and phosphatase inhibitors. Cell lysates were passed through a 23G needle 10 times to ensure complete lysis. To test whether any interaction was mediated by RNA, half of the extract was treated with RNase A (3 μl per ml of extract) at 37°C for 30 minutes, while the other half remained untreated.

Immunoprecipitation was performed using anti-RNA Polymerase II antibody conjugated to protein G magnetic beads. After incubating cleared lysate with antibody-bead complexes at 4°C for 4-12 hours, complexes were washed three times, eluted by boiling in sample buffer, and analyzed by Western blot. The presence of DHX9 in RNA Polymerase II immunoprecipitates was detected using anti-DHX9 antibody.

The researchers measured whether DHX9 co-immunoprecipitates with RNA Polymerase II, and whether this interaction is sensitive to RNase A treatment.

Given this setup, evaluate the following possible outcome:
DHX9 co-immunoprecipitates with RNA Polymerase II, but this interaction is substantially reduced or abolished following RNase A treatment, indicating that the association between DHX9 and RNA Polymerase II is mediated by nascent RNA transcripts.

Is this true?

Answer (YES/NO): YES